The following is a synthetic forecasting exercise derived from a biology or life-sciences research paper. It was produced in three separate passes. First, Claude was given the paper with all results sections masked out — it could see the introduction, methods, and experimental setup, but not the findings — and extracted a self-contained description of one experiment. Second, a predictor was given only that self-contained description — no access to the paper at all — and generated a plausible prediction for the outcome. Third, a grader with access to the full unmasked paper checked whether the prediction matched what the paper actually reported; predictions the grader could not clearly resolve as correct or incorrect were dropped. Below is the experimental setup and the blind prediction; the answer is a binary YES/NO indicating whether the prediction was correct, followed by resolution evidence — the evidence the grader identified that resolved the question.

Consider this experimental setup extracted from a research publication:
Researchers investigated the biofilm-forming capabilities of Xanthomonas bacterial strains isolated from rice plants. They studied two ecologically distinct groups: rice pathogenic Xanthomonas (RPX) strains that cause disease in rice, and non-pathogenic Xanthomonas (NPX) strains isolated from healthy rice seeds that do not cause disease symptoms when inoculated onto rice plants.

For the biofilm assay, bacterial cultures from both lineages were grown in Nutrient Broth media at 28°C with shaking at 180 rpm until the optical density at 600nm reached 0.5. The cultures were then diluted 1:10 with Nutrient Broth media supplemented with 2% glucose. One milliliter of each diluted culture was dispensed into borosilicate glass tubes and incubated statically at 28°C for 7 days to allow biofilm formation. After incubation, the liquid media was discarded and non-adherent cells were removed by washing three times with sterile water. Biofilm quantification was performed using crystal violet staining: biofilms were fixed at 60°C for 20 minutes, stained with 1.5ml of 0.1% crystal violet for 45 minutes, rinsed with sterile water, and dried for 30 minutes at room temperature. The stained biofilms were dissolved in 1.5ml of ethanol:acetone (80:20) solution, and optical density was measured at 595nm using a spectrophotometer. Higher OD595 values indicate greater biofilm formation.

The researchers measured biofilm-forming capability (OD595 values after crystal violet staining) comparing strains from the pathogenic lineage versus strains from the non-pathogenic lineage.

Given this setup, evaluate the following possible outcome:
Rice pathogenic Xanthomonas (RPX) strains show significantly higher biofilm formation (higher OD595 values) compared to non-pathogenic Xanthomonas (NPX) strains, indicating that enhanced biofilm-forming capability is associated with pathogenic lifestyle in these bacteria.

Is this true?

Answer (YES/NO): YES